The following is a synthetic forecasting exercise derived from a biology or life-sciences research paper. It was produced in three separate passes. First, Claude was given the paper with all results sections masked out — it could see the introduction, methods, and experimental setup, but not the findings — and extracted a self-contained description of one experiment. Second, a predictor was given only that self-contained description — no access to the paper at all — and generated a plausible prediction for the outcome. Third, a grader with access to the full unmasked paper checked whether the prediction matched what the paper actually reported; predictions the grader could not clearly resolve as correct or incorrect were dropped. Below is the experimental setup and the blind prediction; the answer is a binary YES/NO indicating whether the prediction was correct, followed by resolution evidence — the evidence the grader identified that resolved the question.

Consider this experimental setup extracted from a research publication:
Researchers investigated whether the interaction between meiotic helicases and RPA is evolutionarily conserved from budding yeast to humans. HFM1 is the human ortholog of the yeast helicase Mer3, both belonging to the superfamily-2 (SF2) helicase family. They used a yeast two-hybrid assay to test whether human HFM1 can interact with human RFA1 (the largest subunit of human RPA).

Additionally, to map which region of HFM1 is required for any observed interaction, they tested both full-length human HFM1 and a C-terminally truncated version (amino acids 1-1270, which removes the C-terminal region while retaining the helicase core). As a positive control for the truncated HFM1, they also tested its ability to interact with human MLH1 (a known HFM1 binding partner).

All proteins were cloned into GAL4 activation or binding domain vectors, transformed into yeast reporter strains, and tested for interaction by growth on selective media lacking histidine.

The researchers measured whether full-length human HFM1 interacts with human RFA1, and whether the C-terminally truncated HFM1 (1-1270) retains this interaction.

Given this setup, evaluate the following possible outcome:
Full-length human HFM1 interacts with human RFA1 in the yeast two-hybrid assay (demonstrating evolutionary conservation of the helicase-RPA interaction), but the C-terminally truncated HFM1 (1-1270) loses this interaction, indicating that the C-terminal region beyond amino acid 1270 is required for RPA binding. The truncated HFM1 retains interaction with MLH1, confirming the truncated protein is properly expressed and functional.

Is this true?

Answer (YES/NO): YES